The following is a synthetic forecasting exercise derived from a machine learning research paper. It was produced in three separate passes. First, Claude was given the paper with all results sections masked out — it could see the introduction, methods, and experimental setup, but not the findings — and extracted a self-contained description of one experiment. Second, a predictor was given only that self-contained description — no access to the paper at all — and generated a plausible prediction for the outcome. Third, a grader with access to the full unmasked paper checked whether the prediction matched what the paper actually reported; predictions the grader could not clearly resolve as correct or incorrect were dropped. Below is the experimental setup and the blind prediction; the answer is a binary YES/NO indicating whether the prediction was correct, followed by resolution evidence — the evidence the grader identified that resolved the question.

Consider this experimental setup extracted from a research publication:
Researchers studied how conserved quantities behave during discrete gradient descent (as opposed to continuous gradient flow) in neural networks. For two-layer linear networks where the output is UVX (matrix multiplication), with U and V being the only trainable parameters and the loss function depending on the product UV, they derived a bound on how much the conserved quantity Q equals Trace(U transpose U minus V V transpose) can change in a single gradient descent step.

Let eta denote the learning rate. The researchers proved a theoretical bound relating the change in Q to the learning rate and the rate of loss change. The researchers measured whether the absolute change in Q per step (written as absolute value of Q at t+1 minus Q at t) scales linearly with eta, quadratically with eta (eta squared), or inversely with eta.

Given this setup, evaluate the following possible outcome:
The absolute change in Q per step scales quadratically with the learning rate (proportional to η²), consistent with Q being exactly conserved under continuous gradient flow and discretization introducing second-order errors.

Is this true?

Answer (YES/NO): YES